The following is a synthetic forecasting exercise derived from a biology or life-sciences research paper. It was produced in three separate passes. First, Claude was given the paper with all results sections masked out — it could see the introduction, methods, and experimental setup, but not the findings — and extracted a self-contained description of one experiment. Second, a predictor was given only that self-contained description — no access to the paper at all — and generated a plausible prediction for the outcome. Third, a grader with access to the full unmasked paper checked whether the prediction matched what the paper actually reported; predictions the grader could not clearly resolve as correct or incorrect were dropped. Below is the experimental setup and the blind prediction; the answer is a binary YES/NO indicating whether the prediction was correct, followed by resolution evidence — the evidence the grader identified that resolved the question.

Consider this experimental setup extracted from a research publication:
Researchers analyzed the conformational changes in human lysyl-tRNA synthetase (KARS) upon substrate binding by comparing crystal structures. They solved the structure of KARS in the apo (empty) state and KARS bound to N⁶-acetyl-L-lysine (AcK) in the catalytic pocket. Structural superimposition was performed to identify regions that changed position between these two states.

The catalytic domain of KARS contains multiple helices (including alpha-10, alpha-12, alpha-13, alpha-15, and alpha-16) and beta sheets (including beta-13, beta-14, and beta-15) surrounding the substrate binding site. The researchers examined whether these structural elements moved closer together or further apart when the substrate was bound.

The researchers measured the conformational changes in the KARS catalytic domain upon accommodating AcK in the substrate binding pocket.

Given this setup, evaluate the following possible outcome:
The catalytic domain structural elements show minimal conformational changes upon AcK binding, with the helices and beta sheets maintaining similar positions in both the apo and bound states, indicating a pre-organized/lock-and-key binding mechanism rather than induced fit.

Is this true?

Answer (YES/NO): NO